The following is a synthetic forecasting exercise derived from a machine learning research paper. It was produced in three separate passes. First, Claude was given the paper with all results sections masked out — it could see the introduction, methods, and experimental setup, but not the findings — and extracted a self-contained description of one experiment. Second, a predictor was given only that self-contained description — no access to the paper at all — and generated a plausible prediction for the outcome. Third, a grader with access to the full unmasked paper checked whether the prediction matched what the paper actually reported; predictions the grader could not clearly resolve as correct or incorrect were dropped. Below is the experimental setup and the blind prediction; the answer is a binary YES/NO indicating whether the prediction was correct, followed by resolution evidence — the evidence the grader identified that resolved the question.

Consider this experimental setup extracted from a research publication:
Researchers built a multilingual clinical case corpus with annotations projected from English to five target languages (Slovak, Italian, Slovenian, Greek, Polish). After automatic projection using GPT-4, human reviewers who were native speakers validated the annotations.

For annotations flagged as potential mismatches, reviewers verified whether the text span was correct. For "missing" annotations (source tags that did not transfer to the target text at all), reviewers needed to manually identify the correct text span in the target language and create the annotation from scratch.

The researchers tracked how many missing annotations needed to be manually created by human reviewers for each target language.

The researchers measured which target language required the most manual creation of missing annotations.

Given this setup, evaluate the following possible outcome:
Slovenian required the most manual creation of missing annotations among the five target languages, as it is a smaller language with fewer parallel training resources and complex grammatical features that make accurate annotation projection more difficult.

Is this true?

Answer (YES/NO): NO